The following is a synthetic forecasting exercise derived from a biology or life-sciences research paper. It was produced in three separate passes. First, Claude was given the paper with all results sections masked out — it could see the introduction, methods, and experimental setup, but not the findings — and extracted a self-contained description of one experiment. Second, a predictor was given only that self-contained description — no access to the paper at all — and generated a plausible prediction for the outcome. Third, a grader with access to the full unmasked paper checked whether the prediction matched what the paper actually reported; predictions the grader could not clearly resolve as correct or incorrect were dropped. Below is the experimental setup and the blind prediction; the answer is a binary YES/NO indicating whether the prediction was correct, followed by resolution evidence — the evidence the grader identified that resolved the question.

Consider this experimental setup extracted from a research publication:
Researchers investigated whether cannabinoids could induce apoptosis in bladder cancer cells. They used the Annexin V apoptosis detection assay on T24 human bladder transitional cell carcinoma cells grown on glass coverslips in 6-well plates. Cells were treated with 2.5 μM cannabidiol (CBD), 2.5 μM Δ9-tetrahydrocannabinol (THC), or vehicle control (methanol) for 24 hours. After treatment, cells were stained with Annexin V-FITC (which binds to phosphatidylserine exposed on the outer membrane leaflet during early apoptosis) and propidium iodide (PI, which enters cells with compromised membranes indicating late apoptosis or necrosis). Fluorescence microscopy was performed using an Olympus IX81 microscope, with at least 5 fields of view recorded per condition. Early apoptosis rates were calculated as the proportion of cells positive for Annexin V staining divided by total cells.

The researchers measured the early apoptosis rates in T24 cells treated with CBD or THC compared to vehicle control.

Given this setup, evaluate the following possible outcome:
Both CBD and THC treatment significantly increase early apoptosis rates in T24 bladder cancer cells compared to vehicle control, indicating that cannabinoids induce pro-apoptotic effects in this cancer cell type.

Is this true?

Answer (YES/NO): YES